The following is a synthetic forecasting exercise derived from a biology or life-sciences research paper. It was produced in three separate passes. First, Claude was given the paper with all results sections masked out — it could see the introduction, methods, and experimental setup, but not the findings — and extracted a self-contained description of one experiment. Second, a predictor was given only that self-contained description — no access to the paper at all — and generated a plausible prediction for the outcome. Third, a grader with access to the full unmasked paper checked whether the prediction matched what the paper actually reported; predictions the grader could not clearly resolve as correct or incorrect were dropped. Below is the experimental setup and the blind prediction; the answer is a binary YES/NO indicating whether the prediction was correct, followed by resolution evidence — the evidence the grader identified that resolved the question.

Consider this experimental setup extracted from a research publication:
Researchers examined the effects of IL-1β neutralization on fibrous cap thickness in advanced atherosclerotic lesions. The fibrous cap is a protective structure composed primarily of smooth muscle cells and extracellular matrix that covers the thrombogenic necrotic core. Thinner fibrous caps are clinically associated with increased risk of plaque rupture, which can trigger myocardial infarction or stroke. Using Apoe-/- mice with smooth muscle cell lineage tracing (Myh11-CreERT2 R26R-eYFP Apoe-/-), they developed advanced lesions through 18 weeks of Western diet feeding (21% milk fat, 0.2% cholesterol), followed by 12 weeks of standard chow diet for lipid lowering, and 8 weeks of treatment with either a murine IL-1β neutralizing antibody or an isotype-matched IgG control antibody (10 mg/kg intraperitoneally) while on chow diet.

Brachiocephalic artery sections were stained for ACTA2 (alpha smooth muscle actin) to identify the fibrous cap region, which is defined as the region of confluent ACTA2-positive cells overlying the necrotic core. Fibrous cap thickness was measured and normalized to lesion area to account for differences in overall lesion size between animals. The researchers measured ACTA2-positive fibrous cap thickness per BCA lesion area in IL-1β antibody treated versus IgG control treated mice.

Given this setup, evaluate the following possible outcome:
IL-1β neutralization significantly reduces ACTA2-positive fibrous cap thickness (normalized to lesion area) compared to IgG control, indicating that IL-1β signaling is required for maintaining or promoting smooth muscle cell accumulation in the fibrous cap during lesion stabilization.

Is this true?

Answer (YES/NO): YES